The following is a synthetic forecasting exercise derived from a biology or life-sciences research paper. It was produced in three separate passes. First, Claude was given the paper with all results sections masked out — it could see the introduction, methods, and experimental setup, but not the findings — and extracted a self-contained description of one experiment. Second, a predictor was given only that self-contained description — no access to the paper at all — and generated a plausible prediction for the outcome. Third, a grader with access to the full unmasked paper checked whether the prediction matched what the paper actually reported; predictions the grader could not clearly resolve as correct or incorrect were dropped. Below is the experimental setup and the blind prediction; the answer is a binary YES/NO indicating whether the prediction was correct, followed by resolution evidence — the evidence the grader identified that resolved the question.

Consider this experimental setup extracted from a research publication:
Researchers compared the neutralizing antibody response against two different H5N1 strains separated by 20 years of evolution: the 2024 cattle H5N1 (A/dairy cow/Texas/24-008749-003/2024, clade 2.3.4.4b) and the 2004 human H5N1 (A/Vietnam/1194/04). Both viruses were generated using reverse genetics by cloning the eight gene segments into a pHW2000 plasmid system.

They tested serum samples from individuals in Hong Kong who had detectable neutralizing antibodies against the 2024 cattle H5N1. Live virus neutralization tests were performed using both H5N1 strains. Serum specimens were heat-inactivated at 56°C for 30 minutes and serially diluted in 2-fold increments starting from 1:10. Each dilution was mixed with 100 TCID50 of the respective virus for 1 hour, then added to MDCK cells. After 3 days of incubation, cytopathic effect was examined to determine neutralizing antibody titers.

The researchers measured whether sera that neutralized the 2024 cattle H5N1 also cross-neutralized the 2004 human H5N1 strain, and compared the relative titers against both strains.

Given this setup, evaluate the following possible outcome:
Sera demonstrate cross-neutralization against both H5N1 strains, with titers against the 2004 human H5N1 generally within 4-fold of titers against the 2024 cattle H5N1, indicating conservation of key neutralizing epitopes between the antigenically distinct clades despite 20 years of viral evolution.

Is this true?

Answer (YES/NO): NO